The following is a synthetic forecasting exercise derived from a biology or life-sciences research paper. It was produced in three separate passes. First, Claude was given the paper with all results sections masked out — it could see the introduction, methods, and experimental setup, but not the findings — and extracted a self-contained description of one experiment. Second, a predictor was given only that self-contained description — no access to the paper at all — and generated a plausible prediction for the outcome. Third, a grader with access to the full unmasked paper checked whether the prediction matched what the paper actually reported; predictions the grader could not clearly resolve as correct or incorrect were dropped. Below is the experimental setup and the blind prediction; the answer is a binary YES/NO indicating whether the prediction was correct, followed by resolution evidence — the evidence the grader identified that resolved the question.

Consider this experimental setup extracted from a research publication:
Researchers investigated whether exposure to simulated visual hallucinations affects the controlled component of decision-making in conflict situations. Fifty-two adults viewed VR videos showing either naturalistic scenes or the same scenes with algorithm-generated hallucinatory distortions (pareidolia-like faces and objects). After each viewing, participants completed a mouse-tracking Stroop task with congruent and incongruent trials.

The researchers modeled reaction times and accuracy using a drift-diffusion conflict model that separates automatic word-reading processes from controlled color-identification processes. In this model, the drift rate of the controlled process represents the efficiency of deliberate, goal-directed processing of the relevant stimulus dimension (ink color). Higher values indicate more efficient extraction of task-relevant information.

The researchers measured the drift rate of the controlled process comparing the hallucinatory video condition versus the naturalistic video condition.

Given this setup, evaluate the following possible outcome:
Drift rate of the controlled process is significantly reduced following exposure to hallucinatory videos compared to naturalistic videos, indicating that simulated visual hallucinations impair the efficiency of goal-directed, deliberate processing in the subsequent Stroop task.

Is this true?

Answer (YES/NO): NO